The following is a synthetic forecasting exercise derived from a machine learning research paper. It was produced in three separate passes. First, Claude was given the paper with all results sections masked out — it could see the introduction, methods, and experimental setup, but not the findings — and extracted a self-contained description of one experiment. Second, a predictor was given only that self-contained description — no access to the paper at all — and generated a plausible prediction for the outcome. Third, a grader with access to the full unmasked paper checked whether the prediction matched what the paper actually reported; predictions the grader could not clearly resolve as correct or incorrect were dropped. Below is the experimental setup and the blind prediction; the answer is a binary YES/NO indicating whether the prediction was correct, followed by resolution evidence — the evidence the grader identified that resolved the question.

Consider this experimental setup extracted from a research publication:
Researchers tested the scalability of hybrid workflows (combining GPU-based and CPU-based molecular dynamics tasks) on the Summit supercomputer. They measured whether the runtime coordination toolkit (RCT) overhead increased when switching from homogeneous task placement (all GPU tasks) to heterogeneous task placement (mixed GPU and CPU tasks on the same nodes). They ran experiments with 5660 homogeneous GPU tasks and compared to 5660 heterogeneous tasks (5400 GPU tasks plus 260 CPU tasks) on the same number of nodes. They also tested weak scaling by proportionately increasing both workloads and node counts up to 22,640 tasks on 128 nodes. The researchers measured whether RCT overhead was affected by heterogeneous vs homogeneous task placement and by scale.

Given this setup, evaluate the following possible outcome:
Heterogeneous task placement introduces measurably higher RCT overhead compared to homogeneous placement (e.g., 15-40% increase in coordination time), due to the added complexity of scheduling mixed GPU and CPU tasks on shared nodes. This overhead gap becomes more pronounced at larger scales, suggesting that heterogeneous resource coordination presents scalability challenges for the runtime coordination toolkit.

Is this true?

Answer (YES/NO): NO